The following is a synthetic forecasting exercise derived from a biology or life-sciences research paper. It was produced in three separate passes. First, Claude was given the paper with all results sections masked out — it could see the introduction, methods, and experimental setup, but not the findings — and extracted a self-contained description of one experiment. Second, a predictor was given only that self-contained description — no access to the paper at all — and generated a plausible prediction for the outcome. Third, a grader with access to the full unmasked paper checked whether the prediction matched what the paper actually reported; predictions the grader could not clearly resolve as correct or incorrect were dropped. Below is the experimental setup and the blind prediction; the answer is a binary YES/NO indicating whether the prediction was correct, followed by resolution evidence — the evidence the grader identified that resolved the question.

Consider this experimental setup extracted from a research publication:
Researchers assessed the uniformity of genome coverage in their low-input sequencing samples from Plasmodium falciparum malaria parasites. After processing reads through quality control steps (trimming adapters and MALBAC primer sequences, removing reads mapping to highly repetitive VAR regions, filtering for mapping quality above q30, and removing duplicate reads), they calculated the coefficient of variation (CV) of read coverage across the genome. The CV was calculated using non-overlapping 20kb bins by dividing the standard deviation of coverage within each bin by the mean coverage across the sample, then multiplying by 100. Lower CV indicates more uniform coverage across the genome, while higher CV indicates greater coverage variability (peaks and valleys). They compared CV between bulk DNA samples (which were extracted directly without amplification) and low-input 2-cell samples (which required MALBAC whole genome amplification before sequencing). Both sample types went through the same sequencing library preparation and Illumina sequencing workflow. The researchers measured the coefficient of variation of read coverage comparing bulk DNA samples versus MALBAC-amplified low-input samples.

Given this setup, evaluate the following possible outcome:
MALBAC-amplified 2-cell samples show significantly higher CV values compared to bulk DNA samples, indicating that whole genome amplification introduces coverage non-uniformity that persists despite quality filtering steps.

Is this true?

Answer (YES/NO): YES